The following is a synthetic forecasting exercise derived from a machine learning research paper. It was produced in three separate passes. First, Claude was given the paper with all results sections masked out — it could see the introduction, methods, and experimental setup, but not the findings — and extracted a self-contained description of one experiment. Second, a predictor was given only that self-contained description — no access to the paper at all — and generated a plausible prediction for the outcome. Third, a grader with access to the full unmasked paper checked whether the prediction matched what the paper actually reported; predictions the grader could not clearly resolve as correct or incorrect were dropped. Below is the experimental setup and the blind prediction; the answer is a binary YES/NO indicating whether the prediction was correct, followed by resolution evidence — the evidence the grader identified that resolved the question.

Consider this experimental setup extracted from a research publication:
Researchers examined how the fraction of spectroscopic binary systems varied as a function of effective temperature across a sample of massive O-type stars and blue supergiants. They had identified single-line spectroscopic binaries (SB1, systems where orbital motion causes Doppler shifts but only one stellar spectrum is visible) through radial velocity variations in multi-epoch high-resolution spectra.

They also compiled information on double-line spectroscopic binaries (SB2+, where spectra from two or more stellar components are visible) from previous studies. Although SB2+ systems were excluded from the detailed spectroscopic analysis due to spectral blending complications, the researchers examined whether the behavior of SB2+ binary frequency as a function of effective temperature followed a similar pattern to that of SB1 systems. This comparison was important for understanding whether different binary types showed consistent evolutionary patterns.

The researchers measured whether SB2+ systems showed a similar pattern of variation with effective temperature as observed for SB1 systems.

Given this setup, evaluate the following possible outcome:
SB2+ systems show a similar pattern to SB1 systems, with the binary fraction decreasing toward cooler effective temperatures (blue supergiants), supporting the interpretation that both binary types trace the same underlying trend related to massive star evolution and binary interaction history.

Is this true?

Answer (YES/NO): YES